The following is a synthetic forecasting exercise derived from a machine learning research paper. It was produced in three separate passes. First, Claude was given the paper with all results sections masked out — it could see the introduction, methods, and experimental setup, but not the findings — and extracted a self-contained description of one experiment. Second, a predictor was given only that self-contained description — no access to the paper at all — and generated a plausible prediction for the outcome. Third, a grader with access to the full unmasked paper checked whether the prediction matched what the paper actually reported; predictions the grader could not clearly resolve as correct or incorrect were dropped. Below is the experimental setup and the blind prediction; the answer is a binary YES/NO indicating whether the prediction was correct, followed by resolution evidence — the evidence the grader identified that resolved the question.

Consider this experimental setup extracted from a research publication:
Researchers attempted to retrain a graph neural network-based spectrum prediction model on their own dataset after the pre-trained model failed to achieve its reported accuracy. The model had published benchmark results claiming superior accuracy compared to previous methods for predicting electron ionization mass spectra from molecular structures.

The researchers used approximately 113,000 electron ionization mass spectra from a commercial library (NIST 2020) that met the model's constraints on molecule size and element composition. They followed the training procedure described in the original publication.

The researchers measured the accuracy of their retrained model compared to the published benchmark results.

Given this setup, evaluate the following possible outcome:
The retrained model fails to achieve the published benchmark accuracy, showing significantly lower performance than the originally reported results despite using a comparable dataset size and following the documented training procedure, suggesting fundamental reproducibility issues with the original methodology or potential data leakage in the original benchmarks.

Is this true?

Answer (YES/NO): NO